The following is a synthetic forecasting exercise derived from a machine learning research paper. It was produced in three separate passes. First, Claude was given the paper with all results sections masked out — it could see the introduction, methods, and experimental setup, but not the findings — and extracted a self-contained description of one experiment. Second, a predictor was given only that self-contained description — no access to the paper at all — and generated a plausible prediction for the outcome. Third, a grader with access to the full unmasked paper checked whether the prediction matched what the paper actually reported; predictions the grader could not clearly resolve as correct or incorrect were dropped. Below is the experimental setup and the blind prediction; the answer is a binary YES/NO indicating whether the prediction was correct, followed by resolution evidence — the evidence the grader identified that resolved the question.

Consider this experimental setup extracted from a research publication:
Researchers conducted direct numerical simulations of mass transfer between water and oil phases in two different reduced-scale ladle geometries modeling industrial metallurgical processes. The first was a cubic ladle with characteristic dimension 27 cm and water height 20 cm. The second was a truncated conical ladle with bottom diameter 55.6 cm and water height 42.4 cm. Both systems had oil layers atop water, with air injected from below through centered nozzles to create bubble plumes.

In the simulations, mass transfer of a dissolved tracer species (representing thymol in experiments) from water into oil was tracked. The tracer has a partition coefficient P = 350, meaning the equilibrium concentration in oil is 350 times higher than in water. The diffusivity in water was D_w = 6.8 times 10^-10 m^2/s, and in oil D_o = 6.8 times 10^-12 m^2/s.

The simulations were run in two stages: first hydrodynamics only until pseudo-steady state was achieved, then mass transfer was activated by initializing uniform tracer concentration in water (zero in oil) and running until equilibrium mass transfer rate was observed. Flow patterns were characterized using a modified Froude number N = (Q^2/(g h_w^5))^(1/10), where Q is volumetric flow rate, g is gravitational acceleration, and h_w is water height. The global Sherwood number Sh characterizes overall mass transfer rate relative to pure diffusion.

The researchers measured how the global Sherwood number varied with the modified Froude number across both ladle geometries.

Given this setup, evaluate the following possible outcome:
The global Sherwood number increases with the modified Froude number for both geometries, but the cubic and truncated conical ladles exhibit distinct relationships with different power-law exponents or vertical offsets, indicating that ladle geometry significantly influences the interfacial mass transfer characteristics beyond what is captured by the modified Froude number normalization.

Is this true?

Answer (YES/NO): NO